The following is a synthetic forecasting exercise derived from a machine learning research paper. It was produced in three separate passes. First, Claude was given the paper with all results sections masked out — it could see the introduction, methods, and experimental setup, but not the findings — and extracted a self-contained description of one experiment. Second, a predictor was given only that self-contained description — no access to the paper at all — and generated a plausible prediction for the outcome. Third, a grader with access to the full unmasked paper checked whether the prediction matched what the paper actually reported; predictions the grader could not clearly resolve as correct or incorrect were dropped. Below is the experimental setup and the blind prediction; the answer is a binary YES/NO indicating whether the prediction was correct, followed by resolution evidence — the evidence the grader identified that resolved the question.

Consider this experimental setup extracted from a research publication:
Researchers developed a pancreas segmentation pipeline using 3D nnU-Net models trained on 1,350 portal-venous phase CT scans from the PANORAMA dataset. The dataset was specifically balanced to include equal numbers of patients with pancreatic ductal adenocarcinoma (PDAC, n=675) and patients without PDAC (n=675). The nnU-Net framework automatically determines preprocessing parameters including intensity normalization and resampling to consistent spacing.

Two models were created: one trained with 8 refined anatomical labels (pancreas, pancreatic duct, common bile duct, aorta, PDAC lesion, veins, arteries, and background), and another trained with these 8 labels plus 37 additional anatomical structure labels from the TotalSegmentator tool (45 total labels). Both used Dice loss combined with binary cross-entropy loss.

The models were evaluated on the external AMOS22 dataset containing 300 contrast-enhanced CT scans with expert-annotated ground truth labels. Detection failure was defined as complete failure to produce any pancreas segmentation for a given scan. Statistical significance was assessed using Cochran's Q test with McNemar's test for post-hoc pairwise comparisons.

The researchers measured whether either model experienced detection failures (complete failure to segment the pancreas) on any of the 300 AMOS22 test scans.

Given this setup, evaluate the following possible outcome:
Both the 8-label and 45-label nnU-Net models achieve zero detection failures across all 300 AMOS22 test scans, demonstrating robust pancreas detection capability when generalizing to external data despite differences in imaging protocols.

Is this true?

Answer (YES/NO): NO